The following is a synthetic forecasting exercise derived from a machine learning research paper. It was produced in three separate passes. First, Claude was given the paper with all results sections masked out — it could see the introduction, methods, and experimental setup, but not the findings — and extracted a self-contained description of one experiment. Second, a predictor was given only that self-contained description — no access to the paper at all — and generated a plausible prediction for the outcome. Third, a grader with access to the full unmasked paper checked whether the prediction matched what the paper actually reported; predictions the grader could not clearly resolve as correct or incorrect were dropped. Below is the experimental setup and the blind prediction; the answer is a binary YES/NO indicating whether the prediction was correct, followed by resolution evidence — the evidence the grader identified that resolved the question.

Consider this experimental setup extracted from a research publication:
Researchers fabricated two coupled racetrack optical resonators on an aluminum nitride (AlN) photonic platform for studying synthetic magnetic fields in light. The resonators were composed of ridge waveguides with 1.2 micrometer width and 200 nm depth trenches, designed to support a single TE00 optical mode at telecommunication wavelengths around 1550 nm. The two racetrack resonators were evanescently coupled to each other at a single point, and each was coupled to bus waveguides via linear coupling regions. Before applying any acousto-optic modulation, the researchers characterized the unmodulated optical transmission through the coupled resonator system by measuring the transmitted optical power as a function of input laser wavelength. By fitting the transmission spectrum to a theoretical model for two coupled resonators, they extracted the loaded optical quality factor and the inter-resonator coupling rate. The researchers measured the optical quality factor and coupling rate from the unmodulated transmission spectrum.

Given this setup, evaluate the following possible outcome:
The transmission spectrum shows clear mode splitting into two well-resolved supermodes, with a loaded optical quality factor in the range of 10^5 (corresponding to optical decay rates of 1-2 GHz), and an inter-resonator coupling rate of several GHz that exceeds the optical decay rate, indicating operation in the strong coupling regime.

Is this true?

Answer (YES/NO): NO